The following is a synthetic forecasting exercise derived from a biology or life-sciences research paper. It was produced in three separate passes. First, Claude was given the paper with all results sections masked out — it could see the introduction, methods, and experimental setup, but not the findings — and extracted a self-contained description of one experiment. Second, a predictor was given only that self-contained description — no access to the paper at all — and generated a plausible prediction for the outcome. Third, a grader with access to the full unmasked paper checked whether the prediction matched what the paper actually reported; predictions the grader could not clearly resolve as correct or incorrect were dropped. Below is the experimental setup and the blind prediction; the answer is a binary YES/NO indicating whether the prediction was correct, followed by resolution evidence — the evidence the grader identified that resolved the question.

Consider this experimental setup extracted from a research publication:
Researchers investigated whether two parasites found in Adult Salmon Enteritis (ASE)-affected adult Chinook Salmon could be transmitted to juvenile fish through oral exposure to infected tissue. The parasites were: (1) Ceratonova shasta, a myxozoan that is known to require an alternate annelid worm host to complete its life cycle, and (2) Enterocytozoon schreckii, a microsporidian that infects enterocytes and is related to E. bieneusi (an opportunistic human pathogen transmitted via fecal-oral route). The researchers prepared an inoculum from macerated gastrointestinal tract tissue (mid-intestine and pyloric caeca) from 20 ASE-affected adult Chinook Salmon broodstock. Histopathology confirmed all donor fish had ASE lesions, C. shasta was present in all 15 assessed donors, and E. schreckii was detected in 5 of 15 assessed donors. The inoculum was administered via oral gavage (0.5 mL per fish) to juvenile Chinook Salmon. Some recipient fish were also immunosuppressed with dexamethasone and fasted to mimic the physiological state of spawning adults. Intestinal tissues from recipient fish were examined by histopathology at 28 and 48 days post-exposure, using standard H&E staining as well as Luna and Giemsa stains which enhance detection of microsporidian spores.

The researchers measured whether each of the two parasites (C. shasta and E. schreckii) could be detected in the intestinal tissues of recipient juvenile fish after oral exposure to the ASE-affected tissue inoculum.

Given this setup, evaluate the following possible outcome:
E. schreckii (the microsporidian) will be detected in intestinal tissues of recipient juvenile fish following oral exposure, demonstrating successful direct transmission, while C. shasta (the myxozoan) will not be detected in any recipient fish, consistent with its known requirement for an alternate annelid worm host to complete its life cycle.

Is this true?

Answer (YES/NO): YES